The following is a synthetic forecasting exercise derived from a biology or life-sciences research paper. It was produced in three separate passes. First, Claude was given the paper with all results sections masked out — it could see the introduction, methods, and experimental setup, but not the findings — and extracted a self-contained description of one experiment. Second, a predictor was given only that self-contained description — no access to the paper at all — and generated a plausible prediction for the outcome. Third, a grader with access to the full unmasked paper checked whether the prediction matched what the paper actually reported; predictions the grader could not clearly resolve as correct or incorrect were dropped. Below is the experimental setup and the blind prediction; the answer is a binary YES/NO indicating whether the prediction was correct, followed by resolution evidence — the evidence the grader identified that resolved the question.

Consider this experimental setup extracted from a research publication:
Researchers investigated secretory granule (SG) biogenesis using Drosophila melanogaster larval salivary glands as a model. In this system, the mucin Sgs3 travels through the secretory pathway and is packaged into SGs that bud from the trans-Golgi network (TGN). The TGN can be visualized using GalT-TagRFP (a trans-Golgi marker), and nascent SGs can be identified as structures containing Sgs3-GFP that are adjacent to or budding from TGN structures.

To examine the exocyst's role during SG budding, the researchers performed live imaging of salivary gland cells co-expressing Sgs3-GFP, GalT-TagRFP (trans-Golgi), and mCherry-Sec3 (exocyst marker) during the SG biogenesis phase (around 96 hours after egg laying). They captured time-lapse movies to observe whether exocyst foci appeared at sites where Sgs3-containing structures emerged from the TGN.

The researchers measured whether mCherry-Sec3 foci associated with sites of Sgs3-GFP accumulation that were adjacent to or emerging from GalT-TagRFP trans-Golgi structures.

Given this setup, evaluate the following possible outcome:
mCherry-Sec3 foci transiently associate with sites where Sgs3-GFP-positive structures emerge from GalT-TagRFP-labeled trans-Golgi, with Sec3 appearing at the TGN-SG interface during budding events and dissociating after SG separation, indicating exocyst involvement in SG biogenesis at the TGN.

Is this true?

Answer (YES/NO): NO